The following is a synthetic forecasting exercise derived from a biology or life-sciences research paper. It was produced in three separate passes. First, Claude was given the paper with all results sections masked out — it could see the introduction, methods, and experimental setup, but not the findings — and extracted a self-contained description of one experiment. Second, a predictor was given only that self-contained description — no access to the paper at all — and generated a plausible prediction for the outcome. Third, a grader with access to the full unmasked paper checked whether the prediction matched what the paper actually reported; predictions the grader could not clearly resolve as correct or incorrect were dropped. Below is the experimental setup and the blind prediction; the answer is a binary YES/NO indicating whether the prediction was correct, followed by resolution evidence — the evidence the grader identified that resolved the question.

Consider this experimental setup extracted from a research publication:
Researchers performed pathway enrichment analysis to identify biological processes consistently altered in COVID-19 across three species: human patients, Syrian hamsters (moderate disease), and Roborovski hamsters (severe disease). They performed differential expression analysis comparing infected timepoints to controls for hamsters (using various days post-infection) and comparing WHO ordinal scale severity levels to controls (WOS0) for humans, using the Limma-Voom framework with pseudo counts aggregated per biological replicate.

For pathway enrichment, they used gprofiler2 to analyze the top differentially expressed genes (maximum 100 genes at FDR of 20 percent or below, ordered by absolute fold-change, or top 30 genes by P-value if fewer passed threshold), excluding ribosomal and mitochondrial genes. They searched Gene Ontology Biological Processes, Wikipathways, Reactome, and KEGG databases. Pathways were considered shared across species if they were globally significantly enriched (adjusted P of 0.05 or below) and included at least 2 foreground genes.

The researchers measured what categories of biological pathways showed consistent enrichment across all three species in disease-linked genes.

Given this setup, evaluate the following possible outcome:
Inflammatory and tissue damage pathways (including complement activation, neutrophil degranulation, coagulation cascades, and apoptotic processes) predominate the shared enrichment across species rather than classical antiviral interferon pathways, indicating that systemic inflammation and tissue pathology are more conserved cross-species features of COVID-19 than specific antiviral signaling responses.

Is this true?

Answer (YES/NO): NO